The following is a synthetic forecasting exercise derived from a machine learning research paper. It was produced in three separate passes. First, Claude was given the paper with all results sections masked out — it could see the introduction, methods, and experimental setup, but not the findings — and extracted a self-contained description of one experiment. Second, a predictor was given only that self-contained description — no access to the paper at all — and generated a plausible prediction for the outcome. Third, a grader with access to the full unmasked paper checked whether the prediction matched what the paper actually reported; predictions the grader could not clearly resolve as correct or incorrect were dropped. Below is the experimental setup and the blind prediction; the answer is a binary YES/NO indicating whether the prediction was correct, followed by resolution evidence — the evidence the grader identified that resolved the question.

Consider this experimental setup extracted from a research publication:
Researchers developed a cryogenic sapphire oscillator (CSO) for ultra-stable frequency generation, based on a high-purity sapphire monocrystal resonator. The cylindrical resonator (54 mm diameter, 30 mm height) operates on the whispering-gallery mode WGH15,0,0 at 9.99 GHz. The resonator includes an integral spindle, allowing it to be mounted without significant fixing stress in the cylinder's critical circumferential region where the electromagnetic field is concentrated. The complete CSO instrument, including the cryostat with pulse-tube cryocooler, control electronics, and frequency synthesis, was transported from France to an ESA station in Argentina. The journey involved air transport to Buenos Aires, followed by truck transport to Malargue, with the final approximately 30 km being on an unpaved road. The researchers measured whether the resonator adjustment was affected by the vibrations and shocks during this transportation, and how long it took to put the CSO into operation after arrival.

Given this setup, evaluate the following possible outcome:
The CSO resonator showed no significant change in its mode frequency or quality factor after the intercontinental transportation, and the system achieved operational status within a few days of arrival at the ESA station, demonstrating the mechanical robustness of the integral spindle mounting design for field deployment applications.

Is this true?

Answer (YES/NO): YES